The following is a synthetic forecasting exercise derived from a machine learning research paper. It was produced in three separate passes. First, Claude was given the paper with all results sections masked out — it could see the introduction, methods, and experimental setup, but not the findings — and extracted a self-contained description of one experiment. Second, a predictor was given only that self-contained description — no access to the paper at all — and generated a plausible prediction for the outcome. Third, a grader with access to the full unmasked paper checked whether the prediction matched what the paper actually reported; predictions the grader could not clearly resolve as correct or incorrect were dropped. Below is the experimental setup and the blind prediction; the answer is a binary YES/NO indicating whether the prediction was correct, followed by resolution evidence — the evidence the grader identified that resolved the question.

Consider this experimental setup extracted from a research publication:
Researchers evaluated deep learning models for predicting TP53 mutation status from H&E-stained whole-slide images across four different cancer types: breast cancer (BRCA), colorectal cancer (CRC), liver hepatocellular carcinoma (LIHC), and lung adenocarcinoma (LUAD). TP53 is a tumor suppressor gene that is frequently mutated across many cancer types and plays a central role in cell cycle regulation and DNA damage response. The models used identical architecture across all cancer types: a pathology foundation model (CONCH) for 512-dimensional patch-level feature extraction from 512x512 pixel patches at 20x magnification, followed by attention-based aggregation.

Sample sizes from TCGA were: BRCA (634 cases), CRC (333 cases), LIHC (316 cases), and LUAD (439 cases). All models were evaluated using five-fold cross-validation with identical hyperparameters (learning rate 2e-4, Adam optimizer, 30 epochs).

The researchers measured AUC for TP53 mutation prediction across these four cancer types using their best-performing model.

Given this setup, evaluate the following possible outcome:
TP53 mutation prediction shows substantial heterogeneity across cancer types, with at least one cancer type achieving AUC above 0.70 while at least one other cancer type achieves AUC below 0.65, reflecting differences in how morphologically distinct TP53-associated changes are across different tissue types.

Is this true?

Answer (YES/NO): NO